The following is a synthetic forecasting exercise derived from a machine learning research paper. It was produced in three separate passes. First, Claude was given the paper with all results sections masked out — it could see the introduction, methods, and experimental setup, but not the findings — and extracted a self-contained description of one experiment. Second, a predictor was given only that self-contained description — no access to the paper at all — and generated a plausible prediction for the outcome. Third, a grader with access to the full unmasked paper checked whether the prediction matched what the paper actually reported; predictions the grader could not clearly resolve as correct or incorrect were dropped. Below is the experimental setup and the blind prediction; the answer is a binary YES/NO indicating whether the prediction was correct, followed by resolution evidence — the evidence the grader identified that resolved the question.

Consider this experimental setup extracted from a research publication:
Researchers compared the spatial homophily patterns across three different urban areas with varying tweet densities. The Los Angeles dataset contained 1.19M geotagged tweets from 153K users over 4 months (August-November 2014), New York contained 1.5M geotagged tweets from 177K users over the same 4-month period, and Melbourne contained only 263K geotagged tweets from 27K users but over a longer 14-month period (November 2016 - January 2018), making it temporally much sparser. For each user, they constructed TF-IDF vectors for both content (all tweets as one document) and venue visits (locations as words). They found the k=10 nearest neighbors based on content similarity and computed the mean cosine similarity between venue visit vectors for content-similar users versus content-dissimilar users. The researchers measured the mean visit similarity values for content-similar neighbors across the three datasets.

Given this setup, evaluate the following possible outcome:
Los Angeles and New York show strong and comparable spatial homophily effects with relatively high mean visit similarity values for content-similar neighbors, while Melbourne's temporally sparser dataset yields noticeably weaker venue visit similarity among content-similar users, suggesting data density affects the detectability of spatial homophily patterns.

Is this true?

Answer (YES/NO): NO